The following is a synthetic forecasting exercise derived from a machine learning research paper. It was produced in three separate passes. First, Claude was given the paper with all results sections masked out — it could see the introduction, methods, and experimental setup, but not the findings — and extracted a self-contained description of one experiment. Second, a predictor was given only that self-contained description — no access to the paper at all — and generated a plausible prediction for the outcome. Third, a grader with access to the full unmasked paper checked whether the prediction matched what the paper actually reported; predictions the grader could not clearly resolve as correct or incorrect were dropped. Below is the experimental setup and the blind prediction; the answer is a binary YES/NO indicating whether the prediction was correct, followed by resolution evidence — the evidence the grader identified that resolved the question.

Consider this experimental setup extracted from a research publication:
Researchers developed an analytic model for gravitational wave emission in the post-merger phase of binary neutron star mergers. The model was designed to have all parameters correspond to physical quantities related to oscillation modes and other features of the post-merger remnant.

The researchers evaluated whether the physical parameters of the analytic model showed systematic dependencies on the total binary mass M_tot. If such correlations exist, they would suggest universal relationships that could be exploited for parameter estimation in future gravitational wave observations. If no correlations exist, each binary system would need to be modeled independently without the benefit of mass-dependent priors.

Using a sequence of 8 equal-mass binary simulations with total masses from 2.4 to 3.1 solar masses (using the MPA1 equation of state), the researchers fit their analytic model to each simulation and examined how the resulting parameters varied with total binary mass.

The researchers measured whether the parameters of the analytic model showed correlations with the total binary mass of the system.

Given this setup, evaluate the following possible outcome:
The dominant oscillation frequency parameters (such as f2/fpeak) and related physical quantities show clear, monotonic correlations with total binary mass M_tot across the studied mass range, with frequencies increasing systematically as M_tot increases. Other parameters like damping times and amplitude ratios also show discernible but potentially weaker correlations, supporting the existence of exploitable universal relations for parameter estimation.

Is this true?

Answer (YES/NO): YES